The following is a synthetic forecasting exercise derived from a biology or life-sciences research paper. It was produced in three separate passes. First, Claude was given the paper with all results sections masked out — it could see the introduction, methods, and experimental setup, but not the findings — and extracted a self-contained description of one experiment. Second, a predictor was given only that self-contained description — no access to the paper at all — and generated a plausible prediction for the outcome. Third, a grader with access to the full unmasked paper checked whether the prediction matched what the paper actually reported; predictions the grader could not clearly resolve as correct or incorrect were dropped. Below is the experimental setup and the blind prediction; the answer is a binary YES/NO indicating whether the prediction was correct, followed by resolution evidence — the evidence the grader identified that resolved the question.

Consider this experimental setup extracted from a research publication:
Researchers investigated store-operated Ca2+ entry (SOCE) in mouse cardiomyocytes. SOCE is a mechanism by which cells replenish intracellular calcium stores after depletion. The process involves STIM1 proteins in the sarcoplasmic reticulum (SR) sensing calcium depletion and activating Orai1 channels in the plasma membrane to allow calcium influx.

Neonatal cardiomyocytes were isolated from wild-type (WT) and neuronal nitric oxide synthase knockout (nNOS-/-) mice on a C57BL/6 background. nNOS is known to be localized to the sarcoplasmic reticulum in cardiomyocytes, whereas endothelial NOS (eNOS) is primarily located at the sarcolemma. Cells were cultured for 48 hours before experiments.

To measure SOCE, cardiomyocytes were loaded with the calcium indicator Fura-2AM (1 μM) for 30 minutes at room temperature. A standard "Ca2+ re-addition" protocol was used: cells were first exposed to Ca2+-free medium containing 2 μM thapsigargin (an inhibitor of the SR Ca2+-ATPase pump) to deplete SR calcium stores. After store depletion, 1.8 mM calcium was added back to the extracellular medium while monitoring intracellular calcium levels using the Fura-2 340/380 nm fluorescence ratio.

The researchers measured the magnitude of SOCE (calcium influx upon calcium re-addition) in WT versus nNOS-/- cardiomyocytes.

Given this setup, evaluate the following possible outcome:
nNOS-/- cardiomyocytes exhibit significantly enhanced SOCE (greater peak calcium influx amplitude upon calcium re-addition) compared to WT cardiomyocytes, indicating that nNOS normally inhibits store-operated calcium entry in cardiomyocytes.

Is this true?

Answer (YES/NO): YES